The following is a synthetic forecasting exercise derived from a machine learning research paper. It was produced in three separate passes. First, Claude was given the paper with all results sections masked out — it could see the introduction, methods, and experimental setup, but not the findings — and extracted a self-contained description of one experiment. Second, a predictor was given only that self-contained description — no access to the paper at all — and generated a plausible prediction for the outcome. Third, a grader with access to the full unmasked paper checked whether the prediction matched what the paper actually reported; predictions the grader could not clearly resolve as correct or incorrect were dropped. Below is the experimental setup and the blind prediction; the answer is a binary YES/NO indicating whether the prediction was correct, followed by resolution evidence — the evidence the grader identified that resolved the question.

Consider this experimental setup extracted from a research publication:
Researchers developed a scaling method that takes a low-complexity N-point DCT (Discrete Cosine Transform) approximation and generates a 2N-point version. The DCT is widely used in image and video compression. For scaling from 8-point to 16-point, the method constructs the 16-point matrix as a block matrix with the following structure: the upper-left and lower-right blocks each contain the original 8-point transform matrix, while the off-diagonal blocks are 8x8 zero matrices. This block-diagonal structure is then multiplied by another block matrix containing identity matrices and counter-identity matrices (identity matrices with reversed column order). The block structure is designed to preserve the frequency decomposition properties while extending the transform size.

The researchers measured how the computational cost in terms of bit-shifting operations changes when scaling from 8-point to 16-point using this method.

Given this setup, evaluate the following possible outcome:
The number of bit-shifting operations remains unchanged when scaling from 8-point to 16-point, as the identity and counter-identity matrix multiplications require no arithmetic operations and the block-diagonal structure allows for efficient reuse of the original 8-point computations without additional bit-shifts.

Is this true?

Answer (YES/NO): NO